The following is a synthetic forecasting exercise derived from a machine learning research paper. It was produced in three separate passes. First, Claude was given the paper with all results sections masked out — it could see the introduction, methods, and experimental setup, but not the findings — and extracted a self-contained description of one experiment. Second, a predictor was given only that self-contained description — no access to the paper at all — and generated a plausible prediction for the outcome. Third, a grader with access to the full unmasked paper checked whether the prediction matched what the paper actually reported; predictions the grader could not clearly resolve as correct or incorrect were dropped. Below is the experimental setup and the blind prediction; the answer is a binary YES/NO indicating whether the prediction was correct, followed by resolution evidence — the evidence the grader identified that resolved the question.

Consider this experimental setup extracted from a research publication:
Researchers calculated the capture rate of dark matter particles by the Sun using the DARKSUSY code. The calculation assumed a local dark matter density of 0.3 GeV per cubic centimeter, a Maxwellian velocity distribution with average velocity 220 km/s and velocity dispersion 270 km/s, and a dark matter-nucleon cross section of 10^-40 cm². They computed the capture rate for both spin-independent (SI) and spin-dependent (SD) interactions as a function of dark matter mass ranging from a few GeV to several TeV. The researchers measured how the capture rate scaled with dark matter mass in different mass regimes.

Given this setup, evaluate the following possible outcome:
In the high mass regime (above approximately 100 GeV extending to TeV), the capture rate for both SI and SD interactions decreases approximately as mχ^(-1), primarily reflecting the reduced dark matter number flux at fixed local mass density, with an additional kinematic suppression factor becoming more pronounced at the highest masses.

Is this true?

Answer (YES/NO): NO